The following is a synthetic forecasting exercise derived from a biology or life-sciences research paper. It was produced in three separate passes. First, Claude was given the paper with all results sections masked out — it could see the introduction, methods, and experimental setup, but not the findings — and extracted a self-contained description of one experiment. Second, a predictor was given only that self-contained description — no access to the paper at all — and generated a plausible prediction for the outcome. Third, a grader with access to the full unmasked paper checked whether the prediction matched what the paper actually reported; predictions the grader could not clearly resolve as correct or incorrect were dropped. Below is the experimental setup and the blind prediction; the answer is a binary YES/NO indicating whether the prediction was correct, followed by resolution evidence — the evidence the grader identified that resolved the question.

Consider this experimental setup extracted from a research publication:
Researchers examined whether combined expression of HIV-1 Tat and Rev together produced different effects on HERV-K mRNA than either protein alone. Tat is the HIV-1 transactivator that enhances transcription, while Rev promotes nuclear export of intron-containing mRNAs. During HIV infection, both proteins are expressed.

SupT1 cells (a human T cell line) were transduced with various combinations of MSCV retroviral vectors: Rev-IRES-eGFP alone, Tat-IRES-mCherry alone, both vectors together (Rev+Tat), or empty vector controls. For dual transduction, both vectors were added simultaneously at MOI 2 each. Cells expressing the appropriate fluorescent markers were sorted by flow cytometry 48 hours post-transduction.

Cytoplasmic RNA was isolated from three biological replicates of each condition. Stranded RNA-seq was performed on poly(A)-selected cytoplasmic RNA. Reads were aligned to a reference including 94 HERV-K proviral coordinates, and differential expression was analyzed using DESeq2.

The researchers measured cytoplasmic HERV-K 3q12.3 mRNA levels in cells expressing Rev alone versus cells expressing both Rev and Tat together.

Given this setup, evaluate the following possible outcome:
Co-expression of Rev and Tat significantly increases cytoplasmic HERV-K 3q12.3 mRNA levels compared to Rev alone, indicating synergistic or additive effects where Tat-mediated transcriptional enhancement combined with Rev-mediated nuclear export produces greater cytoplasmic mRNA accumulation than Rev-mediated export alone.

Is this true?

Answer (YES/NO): YES